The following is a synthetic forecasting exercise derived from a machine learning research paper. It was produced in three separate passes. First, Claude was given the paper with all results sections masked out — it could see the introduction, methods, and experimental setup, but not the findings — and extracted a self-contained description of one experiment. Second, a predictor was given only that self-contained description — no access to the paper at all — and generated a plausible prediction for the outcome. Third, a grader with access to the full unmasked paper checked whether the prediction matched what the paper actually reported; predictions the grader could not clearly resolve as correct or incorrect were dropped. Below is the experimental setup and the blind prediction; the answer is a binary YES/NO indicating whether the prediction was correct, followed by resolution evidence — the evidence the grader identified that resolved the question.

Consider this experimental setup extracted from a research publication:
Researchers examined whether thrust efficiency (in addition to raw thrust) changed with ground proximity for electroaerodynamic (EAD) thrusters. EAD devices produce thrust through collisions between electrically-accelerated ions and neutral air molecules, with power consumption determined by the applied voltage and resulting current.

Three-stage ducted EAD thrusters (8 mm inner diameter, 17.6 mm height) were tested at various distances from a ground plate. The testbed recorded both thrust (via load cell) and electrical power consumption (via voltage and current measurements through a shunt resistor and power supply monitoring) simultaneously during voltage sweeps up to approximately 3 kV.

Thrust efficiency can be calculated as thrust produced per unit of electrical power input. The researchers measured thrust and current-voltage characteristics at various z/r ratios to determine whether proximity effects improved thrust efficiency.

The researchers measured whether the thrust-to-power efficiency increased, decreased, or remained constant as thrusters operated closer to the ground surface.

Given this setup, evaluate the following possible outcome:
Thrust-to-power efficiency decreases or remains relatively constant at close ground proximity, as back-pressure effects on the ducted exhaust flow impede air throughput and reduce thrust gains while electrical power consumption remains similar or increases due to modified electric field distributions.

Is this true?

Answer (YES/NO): NO